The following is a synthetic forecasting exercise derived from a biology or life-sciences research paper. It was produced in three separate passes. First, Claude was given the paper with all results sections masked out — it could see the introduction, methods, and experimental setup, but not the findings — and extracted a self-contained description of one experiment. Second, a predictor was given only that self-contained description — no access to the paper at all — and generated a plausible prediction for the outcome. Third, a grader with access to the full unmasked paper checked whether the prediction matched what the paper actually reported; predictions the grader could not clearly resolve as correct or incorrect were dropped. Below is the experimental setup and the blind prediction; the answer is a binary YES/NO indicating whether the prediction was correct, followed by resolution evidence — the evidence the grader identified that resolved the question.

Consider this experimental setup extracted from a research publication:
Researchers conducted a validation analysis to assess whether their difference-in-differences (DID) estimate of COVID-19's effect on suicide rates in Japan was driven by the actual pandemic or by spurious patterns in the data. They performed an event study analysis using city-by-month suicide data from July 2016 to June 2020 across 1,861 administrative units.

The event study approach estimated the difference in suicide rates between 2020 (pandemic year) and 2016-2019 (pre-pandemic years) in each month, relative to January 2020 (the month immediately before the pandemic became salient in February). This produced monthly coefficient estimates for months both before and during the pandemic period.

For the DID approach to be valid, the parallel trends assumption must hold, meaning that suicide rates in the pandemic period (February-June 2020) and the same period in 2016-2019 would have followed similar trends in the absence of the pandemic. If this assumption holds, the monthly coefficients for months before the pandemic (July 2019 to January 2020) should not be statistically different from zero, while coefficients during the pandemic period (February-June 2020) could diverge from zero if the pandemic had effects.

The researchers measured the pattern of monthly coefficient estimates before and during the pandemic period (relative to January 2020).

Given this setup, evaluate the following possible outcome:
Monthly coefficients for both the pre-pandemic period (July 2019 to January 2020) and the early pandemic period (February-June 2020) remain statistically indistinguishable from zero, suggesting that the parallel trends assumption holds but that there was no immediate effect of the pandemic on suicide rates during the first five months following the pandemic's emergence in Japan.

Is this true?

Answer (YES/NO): NO